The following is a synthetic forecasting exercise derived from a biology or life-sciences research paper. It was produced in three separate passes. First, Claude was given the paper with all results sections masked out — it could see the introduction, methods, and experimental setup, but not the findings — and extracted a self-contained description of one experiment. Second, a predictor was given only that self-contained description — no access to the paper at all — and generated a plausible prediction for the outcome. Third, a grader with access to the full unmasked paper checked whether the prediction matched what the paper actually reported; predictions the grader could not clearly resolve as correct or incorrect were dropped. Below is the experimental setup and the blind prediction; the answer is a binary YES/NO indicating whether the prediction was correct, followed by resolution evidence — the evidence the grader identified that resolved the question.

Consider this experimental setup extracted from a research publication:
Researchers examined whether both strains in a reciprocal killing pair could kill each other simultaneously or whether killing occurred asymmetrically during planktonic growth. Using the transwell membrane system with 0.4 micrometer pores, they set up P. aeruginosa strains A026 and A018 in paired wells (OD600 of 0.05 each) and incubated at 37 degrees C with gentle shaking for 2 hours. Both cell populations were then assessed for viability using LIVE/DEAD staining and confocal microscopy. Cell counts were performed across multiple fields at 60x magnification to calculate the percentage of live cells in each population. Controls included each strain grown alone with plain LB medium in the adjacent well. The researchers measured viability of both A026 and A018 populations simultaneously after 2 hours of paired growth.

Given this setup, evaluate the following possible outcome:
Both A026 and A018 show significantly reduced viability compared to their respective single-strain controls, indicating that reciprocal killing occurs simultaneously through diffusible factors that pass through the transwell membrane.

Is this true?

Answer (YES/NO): NO